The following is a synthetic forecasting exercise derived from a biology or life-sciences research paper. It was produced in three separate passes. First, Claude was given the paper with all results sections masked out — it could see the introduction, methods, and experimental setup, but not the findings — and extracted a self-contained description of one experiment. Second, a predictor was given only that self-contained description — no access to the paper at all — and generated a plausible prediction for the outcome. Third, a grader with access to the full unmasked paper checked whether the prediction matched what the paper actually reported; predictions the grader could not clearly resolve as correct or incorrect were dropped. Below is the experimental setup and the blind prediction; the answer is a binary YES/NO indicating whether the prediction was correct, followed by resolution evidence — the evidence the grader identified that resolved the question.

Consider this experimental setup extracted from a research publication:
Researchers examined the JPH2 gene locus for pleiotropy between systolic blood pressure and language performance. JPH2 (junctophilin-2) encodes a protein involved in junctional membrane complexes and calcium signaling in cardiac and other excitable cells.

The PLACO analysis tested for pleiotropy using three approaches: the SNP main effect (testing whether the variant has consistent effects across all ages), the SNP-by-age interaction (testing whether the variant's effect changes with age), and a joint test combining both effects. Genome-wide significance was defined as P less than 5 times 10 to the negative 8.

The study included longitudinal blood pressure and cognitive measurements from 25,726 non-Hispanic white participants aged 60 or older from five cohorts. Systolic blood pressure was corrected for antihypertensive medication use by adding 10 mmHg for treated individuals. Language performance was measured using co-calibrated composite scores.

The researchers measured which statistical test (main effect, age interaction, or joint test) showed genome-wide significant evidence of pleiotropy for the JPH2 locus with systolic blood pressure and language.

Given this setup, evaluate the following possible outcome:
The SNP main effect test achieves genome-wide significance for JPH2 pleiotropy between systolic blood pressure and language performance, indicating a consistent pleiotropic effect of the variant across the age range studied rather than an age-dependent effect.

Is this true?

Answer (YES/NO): YES